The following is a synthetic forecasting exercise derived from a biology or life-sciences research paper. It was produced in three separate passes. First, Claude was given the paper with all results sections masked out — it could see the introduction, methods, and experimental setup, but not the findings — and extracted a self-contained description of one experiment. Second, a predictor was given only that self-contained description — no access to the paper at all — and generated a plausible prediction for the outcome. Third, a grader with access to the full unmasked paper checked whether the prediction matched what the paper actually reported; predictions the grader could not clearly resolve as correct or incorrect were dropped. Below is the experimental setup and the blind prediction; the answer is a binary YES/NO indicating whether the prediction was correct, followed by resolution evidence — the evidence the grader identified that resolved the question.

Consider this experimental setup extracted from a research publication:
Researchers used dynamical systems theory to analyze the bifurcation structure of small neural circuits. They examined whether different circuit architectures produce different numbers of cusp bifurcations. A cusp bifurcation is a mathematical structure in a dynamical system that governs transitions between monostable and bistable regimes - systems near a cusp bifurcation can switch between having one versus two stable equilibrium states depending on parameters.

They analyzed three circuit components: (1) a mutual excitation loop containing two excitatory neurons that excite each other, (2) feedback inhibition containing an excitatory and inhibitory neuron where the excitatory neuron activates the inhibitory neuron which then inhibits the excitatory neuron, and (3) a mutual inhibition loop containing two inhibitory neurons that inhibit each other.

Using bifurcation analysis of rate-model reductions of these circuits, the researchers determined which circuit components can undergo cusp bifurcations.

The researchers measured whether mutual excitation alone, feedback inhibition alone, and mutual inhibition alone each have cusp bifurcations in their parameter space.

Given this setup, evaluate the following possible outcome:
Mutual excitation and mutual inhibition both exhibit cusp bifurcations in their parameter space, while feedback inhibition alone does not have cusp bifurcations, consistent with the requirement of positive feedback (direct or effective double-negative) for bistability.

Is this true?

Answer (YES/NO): YES